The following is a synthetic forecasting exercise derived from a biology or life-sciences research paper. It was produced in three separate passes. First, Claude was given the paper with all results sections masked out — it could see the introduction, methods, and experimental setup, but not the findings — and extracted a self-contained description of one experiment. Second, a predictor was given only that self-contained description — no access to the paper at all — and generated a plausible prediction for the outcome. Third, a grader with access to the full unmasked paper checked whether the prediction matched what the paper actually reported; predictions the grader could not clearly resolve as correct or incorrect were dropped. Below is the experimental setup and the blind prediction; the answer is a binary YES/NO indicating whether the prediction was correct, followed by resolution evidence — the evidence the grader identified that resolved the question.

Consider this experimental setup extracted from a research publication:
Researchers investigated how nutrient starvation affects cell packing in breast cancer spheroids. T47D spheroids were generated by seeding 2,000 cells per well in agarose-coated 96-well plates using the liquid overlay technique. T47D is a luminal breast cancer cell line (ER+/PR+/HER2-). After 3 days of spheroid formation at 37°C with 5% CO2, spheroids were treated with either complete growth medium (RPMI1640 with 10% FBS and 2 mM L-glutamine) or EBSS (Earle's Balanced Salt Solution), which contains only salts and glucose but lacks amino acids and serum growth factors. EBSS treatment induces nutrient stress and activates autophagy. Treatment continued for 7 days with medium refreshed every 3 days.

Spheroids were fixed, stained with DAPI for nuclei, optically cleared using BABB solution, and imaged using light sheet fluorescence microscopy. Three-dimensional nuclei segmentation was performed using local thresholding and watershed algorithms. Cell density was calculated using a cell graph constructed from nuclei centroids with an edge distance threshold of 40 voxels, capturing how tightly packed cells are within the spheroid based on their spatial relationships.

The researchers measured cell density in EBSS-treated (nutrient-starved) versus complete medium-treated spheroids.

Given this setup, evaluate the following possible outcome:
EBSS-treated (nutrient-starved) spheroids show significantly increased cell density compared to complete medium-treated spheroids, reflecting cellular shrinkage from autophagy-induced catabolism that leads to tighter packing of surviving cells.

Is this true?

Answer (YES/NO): YES